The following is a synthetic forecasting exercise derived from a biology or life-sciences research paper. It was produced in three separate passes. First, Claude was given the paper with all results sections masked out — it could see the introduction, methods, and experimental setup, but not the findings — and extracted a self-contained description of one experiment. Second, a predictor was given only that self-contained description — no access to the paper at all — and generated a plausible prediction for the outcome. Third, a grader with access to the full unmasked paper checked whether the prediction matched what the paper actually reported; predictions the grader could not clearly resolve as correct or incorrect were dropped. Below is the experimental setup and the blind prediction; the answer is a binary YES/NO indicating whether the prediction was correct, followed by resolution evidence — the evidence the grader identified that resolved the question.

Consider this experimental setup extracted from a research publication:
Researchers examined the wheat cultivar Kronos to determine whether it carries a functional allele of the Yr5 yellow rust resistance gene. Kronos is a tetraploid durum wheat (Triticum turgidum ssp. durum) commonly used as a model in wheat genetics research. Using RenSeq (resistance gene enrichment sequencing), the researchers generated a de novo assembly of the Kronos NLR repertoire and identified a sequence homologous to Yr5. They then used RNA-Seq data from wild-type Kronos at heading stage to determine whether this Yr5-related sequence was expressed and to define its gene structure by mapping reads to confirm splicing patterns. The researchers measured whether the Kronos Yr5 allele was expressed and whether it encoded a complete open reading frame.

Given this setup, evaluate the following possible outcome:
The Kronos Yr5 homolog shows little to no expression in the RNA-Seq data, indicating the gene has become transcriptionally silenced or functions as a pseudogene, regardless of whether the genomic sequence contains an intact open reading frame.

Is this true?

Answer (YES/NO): NO